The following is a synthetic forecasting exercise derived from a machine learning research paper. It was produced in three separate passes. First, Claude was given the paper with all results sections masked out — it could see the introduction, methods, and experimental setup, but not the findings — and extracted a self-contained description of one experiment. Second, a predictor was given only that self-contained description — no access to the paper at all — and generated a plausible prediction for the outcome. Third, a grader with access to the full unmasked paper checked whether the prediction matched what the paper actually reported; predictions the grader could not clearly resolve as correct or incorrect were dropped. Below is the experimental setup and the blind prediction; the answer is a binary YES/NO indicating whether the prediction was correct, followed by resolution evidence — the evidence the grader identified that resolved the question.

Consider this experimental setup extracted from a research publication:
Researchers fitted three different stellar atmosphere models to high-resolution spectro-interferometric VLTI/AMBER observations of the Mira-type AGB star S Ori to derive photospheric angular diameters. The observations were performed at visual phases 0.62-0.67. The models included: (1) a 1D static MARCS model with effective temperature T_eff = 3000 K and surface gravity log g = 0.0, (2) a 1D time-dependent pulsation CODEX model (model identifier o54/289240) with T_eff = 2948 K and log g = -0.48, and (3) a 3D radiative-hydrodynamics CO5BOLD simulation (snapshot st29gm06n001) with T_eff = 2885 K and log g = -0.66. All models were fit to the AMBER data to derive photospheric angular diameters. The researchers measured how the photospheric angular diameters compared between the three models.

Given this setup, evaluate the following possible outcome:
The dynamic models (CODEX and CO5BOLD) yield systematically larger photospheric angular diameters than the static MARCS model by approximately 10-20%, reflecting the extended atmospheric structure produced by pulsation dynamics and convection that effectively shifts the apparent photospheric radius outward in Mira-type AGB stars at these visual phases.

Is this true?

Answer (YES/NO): NO